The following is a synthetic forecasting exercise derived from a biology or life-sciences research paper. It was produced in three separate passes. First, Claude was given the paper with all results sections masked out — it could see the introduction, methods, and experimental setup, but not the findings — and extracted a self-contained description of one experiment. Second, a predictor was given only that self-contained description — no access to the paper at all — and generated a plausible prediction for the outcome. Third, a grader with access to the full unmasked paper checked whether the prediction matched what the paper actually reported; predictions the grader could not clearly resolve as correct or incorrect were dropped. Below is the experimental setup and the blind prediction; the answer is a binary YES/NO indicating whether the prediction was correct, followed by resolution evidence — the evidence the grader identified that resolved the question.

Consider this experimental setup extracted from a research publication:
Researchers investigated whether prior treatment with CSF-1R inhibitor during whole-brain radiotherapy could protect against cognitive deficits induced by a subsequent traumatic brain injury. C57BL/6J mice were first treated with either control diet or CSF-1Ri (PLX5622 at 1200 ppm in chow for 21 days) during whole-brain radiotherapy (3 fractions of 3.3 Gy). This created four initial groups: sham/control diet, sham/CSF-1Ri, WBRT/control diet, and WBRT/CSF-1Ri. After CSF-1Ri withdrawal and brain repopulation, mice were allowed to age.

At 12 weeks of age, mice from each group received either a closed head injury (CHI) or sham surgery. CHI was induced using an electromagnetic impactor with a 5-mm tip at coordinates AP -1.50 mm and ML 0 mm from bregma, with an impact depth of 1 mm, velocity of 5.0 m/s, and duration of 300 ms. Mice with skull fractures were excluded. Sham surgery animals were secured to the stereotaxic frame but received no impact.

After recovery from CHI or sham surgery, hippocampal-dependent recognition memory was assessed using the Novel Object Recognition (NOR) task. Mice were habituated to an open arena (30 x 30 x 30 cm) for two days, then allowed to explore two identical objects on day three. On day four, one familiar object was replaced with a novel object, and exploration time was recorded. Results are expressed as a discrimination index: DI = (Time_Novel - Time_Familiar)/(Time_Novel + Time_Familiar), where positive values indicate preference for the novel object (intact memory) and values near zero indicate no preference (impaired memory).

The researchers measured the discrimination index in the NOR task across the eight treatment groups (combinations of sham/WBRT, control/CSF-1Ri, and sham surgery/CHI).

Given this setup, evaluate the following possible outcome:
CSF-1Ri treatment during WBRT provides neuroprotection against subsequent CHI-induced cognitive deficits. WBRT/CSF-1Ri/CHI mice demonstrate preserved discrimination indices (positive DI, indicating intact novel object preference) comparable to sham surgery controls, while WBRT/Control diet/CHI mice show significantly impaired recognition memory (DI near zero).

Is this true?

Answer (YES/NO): YES